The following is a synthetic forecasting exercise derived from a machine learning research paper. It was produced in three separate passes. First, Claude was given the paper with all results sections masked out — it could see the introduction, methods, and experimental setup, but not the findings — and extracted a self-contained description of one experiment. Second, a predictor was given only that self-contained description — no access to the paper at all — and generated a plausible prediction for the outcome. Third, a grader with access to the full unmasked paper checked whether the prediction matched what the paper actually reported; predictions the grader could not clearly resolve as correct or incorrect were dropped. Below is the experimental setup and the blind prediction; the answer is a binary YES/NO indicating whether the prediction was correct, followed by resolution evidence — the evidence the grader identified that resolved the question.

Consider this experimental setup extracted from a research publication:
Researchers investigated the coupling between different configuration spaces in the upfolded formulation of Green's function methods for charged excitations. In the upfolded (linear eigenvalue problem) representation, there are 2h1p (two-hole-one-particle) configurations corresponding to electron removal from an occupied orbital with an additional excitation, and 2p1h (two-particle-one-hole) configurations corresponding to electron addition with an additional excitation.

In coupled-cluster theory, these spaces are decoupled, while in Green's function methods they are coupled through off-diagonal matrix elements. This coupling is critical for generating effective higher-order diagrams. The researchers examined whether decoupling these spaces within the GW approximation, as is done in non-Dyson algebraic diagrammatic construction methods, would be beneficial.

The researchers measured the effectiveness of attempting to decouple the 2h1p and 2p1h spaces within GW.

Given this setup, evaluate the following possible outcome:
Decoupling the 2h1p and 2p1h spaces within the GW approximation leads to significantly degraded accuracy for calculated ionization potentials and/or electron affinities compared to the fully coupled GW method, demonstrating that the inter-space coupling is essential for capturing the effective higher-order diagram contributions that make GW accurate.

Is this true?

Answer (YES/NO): YES